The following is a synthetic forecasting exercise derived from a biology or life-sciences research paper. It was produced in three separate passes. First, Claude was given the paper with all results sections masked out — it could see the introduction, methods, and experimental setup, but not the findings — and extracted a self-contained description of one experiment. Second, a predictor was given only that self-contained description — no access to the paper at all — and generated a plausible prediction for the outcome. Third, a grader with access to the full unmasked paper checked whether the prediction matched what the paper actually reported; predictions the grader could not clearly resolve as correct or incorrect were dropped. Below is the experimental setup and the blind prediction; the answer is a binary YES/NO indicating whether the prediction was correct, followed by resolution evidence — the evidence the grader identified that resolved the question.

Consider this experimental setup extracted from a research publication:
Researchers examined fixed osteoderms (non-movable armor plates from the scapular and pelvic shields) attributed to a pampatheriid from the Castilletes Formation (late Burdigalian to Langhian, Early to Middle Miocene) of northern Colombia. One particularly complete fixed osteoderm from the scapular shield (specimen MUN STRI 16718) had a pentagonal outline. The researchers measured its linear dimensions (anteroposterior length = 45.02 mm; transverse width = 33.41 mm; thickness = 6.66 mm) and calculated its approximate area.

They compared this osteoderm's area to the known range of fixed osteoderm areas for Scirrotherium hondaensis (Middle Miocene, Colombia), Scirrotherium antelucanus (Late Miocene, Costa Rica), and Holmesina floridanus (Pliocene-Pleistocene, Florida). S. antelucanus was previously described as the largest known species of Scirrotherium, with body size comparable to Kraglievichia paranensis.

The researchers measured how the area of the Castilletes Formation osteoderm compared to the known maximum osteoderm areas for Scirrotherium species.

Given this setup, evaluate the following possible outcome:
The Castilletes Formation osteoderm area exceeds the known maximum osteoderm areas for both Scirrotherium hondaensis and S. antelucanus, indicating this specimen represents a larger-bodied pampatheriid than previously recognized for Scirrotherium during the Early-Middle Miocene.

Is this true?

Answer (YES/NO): YES